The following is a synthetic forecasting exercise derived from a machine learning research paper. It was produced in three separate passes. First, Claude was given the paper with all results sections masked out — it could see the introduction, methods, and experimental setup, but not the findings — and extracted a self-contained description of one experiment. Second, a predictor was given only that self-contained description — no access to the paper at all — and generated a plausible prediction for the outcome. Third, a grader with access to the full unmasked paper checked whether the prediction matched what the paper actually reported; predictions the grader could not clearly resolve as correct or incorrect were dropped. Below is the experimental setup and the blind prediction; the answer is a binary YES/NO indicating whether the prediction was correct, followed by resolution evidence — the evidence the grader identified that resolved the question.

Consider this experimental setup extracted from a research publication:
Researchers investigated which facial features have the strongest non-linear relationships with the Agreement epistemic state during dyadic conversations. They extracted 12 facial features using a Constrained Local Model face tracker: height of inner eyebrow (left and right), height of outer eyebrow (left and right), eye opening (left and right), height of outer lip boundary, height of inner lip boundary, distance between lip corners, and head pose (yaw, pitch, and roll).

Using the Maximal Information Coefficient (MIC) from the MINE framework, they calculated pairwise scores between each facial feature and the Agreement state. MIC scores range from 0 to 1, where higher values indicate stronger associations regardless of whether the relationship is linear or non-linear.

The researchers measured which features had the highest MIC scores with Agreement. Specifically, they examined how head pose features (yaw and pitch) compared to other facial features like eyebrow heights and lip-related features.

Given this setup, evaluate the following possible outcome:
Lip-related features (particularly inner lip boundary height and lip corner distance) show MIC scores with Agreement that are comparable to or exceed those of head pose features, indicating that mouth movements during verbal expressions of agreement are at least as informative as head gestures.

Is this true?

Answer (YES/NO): NO